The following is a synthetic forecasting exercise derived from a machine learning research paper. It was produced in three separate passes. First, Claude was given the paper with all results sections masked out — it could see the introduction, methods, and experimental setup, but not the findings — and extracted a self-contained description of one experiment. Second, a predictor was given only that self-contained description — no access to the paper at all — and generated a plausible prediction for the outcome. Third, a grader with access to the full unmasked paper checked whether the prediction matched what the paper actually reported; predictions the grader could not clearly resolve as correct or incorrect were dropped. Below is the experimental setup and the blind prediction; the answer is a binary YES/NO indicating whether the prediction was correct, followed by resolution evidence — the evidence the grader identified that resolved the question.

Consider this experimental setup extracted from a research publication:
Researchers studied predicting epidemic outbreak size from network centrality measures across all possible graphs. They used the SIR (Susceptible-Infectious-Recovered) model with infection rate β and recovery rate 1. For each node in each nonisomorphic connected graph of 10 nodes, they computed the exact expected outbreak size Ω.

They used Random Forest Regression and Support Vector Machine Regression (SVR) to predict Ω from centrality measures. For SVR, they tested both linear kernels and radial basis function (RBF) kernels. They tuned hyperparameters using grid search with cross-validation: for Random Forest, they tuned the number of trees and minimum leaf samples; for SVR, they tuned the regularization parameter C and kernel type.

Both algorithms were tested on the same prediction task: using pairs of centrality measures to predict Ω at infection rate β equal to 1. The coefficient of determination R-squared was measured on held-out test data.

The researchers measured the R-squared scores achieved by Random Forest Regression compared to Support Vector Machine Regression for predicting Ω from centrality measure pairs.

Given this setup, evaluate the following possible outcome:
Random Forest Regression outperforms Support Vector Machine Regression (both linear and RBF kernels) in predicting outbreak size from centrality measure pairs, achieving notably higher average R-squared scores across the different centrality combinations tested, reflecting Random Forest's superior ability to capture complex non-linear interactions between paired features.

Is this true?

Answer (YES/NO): NO